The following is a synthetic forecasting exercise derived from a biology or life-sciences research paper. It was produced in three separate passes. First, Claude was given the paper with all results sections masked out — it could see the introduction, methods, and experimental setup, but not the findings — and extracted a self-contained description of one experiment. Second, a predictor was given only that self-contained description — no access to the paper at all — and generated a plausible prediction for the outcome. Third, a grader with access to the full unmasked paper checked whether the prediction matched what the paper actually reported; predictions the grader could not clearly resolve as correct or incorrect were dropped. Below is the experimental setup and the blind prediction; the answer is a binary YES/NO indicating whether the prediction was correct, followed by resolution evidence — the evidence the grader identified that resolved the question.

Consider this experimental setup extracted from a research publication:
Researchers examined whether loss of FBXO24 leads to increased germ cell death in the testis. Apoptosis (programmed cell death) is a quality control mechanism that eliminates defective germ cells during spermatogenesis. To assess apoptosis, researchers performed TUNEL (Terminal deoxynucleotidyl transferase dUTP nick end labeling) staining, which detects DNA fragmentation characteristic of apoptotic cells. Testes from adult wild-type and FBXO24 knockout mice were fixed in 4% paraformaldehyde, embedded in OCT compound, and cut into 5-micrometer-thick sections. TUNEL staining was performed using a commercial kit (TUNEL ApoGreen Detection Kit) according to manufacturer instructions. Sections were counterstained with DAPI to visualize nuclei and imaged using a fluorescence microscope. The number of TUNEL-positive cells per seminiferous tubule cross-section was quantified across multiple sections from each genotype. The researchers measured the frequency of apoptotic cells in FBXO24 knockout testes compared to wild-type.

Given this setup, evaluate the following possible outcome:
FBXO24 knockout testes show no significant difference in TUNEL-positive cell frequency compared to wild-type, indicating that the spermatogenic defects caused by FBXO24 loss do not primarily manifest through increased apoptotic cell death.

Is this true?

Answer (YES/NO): NO